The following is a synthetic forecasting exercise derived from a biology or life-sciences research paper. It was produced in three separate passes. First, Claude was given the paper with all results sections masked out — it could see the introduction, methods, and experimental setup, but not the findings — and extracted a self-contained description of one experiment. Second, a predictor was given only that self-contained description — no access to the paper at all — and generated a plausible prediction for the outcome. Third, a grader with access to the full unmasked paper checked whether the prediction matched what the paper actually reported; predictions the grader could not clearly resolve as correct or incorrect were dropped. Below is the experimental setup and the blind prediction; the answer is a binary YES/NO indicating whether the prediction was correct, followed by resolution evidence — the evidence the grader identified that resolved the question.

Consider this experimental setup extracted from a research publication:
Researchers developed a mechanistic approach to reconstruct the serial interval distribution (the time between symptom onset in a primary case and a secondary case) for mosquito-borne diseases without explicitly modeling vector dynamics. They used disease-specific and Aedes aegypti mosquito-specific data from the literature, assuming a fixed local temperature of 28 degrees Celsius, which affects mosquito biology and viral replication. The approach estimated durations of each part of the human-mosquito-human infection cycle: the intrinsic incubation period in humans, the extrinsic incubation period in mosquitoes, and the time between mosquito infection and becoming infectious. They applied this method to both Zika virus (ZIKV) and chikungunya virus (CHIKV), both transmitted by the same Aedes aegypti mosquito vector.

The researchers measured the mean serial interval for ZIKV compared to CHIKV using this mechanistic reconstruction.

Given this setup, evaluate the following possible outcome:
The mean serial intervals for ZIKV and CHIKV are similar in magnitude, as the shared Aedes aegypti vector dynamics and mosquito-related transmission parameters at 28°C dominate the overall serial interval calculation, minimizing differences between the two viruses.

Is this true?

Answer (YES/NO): NO